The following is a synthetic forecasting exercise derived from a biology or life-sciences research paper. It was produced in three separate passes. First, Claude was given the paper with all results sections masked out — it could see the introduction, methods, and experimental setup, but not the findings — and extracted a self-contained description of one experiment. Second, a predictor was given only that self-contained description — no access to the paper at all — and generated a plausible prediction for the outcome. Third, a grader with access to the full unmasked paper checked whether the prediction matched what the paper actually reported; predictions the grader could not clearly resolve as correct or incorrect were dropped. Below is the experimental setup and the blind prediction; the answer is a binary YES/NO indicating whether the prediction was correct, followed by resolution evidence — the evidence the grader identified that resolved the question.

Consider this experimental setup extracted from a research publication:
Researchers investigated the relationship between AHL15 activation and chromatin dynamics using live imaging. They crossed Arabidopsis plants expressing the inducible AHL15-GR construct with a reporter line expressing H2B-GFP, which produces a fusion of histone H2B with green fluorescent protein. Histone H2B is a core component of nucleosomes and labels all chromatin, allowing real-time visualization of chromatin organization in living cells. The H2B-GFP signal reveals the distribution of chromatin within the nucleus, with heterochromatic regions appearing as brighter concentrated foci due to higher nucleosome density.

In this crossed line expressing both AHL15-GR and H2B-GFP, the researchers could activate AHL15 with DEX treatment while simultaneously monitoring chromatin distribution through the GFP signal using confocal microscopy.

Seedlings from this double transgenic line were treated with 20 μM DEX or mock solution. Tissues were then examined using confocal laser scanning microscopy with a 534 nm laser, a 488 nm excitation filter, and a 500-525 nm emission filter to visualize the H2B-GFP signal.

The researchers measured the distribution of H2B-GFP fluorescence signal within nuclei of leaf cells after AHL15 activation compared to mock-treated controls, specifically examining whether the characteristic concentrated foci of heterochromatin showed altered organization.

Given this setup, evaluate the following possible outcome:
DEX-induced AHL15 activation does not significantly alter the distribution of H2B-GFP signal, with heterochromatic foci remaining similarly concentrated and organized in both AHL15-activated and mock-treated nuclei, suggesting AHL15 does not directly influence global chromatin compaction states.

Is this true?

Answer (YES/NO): NO